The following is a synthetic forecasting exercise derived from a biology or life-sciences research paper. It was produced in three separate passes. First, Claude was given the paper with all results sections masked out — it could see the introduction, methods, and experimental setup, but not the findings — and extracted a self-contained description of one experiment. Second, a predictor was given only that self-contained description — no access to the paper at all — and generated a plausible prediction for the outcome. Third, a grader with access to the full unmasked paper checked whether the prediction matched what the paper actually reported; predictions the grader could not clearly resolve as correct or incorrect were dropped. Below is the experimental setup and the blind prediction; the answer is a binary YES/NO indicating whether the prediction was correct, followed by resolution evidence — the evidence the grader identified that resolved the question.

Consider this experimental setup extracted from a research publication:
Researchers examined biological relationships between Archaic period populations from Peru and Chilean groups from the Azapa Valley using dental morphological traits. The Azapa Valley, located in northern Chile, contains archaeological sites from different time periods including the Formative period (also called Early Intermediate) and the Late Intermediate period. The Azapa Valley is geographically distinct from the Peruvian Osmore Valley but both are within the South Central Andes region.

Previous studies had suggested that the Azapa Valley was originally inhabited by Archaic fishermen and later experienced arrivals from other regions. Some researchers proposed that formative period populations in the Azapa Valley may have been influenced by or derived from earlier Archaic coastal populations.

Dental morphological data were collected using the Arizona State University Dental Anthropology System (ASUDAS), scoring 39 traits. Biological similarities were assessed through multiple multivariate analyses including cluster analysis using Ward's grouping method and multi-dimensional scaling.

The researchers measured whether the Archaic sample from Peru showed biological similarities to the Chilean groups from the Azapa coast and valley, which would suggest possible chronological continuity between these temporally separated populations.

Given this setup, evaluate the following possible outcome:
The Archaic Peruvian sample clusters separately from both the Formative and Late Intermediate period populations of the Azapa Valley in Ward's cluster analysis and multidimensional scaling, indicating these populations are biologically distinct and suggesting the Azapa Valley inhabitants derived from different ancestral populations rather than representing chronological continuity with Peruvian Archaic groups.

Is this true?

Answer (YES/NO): NO